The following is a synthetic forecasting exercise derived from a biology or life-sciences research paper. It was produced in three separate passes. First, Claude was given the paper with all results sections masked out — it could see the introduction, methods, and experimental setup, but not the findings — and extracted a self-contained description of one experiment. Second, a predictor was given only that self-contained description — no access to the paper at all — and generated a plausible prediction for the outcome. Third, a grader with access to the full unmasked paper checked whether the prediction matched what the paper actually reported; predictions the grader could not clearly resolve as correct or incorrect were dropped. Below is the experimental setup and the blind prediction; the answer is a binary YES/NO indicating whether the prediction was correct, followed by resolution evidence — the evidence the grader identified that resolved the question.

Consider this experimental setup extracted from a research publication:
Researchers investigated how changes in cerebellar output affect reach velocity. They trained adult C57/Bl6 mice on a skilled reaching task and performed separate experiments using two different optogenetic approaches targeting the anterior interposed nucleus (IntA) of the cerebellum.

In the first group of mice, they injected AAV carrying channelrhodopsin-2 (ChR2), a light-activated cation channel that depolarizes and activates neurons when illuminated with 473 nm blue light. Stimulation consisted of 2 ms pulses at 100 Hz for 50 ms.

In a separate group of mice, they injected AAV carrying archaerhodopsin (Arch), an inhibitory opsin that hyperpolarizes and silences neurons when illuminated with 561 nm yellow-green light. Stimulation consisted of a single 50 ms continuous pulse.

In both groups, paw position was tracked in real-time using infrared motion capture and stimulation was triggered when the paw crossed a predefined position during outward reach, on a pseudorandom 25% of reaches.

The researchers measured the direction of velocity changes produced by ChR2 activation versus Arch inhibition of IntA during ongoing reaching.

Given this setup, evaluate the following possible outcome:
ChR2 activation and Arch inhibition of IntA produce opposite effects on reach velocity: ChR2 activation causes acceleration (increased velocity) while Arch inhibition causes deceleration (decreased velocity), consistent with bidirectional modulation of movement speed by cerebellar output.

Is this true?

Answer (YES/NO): NO